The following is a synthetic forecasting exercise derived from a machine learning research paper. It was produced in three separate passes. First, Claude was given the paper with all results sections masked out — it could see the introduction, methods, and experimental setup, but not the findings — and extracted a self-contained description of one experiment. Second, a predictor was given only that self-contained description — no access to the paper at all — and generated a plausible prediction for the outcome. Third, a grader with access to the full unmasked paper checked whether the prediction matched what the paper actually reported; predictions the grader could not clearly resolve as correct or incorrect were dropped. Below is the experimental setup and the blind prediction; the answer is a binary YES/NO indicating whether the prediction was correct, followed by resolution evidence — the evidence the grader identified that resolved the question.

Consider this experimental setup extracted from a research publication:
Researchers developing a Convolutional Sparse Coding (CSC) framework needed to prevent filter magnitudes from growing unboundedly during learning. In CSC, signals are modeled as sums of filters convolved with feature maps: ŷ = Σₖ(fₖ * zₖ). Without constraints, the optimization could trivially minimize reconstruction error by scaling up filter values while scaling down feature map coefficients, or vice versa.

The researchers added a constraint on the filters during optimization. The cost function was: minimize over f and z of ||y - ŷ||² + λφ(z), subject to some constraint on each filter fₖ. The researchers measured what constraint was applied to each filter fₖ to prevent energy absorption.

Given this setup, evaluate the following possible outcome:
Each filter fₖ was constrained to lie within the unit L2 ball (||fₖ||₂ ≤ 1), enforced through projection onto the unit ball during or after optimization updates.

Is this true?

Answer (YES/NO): NO